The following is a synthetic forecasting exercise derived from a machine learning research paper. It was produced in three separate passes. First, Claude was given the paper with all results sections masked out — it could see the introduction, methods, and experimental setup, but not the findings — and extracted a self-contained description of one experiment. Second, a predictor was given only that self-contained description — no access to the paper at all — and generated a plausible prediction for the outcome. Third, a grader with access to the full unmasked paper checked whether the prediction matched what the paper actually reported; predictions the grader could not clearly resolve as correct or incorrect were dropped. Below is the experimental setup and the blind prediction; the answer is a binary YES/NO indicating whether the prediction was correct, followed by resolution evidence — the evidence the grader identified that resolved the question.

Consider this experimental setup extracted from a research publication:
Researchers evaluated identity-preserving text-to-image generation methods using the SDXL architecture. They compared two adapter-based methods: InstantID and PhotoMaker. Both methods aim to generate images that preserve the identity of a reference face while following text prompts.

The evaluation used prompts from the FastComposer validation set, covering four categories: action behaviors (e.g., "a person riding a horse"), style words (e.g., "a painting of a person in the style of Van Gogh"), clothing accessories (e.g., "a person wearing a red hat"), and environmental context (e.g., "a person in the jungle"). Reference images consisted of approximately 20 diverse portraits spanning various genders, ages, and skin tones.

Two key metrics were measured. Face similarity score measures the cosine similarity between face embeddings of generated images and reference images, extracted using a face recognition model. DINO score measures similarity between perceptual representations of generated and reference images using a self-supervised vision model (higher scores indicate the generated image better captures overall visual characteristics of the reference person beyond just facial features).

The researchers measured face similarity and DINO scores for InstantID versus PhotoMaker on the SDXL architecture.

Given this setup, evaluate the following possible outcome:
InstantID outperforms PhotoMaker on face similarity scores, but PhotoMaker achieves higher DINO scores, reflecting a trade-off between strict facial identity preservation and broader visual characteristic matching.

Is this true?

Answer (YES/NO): YES